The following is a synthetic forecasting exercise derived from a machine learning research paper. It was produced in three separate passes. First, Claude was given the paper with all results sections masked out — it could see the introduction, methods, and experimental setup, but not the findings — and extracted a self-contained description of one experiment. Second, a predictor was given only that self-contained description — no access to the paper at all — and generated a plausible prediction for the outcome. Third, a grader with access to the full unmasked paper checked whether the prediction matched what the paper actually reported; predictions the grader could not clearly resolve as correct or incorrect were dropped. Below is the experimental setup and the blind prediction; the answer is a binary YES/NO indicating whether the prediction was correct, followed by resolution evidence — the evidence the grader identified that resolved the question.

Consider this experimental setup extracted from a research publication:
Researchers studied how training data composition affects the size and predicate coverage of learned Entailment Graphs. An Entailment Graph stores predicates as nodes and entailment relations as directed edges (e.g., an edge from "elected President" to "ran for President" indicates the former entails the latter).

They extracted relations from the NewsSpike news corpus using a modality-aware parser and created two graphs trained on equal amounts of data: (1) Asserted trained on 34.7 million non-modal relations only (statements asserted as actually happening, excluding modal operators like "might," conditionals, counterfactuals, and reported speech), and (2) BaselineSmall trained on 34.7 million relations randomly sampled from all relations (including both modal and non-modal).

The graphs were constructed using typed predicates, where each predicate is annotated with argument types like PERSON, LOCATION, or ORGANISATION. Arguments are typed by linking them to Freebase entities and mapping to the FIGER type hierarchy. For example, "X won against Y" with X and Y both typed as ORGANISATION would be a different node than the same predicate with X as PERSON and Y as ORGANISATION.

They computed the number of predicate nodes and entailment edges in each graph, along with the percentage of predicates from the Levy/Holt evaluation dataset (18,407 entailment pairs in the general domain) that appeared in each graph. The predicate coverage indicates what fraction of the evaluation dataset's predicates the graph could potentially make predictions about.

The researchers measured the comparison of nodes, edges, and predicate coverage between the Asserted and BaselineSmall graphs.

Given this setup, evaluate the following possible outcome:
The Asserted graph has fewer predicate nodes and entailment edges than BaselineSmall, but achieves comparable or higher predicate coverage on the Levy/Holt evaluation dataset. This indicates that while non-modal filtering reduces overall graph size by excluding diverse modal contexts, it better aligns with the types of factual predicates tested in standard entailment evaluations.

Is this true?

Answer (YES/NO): NO